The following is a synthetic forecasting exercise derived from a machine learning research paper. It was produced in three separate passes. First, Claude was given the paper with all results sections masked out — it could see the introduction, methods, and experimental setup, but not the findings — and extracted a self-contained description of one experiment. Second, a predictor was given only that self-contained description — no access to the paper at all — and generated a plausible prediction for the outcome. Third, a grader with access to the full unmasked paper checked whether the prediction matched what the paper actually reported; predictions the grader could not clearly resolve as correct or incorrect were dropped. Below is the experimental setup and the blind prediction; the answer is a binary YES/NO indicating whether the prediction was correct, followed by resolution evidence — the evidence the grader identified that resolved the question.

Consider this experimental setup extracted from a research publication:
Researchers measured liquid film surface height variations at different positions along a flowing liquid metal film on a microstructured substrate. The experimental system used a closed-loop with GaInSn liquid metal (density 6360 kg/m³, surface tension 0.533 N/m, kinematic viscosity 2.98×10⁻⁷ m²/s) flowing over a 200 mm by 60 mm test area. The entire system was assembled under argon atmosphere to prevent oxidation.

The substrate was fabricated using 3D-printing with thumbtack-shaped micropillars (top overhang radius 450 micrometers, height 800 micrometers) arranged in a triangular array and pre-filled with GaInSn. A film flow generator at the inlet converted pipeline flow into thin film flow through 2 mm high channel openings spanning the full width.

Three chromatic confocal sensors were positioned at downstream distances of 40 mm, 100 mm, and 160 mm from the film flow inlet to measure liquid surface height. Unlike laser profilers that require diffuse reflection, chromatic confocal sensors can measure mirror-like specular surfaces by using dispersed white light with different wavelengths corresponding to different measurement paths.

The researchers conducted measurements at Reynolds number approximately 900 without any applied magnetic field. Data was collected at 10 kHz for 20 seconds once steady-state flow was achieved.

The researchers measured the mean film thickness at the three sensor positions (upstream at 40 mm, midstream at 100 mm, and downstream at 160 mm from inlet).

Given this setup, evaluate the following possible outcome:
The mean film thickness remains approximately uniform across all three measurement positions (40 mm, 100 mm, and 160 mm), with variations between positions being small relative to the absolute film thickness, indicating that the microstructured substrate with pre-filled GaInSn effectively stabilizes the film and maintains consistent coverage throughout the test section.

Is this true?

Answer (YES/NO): NO